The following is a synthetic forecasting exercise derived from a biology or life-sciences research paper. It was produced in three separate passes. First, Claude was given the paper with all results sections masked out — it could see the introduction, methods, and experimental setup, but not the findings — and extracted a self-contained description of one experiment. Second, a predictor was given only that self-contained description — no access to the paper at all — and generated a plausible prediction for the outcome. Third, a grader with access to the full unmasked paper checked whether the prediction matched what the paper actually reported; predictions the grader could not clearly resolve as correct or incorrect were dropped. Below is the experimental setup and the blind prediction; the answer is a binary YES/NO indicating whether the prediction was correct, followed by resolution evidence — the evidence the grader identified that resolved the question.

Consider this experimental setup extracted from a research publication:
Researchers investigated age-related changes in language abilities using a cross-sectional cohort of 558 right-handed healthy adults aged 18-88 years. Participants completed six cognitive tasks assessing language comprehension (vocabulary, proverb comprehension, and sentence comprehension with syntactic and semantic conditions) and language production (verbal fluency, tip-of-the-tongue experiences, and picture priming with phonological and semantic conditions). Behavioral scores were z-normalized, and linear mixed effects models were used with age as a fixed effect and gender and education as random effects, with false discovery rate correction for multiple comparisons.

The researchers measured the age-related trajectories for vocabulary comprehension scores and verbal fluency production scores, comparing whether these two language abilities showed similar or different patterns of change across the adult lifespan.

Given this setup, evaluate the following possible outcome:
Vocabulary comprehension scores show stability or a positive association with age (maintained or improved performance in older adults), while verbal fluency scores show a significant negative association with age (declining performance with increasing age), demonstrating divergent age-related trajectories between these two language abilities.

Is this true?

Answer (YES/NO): YES